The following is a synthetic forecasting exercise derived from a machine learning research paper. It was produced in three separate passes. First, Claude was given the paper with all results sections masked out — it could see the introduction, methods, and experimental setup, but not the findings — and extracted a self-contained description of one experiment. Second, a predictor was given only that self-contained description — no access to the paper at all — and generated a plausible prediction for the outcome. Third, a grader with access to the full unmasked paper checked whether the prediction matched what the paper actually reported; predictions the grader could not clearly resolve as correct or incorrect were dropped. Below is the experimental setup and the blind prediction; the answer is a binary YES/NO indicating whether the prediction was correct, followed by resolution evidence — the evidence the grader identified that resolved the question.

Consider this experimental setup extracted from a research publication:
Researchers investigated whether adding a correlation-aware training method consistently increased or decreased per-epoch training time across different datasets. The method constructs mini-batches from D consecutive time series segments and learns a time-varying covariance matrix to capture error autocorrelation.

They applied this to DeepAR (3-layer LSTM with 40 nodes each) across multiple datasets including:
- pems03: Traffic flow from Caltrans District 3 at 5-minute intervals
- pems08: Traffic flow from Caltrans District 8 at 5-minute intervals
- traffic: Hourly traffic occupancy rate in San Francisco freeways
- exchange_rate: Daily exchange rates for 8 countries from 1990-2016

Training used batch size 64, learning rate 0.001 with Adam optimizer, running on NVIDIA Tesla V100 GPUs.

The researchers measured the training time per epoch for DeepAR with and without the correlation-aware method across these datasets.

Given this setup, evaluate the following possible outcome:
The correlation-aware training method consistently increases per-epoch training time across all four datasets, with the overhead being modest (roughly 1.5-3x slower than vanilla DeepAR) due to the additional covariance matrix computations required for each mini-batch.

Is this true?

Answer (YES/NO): NO